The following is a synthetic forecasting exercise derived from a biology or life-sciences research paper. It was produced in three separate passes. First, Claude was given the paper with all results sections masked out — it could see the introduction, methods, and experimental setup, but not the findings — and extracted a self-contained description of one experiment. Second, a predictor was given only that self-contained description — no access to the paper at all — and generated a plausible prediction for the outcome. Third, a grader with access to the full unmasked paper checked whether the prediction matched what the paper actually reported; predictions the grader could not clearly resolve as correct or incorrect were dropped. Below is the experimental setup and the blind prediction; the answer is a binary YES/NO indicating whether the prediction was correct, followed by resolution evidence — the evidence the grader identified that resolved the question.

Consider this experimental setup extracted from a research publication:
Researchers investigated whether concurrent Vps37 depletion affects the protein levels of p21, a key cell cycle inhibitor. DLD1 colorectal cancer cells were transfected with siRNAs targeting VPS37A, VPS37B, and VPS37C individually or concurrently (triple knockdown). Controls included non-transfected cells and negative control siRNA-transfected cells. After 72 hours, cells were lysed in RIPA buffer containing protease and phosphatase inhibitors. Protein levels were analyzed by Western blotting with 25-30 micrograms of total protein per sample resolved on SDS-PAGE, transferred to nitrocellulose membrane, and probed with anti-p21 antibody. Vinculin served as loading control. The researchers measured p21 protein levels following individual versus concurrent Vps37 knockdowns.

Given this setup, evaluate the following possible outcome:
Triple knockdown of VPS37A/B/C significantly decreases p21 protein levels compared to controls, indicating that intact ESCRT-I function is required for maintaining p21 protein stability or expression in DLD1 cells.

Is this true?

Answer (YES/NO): NO